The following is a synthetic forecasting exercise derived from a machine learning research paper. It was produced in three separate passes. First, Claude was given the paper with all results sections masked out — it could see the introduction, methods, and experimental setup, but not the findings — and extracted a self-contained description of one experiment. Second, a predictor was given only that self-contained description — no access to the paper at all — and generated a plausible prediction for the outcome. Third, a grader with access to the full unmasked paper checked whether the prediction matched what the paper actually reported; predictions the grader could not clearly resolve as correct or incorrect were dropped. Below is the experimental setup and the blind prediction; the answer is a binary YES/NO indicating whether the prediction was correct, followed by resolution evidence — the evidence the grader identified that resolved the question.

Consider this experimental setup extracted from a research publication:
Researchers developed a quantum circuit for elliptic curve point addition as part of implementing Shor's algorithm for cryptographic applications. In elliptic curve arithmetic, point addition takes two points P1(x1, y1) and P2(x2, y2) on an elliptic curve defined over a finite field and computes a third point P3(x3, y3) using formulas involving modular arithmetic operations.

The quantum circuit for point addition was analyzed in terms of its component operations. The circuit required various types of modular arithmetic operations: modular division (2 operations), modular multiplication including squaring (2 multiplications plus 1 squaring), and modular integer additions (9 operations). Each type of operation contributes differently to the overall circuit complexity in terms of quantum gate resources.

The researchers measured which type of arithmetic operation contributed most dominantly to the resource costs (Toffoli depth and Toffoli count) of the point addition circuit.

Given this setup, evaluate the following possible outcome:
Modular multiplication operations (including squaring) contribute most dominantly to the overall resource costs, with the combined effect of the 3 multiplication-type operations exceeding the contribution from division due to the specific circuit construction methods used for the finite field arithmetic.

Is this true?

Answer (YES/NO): NO